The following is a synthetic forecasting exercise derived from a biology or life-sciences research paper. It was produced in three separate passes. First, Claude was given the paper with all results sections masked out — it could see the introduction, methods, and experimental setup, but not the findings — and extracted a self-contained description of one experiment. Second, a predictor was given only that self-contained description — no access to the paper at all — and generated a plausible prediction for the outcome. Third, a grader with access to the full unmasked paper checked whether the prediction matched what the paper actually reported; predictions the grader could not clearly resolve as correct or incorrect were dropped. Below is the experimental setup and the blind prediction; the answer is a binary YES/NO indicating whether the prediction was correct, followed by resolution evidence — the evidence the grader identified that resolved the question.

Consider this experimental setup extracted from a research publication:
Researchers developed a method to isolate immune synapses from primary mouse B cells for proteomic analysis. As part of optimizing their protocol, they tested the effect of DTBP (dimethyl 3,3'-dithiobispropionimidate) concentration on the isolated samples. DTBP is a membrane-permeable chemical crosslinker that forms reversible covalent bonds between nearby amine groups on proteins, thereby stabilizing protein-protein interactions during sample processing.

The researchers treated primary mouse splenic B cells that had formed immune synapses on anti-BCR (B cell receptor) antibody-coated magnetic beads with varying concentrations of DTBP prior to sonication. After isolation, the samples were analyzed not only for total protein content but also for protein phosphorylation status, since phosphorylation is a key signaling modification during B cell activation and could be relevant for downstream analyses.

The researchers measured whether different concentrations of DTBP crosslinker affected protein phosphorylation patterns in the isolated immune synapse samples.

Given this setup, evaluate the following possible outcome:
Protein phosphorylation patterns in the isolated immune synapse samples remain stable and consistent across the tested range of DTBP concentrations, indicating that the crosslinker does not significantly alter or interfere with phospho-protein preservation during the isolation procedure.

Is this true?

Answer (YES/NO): NO